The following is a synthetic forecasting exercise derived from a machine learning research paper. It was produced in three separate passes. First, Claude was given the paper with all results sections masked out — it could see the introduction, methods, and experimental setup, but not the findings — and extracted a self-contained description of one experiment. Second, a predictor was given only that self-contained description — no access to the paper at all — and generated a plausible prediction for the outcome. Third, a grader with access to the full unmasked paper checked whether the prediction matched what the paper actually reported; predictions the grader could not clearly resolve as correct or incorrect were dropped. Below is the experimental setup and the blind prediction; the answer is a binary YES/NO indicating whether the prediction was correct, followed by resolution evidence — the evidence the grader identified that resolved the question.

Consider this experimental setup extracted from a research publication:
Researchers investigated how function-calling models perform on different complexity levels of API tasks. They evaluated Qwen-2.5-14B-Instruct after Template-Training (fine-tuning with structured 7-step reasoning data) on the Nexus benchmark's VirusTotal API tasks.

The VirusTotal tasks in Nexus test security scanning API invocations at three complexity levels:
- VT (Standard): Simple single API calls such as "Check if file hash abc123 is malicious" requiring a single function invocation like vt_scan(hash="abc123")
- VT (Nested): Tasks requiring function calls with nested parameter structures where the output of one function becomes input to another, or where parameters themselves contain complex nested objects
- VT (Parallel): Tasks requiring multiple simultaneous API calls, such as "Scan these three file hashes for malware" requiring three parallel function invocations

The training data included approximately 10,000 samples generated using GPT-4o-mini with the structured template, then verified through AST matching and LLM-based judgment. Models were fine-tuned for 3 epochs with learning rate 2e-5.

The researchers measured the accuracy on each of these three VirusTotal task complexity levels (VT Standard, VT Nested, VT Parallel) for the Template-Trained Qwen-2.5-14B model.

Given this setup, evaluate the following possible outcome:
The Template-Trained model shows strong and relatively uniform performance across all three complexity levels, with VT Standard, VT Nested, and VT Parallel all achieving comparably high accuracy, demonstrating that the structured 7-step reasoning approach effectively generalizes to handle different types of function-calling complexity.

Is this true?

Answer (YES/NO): NO